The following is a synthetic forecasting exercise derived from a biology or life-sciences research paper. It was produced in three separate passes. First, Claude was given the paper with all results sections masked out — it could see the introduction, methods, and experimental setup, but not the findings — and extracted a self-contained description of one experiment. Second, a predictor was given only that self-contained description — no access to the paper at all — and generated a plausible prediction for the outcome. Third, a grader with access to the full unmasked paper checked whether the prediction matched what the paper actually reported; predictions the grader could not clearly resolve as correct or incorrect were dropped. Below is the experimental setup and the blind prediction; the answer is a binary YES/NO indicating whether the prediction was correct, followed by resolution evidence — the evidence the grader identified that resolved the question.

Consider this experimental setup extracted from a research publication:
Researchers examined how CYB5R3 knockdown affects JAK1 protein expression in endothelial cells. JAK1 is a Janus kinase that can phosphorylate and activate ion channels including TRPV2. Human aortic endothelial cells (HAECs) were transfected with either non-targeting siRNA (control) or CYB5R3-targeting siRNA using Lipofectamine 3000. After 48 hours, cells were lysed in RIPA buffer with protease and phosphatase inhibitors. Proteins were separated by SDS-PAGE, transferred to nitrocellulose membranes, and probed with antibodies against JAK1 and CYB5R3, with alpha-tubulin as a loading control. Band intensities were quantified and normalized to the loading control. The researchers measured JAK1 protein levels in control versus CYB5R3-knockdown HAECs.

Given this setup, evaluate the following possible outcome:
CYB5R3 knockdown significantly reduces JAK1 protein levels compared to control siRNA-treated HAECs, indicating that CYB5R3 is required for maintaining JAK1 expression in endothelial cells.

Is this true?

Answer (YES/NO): NO